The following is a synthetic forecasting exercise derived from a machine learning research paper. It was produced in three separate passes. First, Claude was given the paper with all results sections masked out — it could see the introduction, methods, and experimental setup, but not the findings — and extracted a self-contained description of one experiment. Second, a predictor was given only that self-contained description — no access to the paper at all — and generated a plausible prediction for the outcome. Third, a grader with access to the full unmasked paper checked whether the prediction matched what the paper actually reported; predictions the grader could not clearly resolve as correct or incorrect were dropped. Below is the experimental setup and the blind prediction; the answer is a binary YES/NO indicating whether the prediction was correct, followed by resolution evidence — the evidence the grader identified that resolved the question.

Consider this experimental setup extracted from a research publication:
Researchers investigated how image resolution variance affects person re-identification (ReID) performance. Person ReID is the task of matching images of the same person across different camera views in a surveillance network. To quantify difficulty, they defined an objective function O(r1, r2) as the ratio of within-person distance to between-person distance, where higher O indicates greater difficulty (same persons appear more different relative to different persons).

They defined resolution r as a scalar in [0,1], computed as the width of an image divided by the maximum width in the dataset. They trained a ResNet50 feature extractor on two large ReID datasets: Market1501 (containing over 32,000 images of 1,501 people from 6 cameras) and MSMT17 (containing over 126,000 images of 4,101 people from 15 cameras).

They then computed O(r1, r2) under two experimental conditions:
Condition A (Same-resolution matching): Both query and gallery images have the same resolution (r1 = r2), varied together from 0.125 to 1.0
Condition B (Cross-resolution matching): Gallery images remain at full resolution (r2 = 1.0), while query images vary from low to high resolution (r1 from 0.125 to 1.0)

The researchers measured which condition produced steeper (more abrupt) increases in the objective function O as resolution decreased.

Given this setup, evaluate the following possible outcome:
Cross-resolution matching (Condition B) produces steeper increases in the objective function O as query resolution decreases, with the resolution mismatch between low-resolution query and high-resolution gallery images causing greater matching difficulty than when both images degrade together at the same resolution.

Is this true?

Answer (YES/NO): YES